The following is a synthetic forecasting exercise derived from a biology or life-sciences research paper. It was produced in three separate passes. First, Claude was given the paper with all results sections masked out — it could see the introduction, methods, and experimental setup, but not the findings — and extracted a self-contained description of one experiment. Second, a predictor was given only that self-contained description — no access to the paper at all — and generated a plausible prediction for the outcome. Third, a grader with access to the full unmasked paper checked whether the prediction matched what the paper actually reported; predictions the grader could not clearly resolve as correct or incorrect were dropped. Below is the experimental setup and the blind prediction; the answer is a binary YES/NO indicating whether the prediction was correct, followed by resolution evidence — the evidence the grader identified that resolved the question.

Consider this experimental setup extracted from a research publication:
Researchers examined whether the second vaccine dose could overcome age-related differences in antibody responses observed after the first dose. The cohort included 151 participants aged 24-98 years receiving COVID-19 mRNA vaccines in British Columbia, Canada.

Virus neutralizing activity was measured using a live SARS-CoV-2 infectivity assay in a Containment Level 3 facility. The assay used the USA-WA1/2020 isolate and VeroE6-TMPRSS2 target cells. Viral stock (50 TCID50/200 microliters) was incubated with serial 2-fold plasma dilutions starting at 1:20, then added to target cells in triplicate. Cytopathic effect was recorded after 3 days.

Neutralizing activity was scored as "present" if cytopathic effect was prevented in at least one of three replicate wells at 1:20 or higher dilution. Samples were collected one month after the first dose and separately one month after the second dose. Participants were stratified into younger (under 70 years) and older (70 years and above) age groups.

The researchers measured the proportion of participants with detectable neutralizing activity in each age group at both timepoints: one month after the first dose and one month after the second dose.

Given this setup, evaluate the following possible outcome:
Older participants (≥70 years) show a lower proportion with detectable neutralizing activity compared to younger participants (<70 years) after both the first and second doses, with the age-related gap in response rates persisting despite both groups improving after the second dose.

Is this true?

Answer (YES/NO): YES